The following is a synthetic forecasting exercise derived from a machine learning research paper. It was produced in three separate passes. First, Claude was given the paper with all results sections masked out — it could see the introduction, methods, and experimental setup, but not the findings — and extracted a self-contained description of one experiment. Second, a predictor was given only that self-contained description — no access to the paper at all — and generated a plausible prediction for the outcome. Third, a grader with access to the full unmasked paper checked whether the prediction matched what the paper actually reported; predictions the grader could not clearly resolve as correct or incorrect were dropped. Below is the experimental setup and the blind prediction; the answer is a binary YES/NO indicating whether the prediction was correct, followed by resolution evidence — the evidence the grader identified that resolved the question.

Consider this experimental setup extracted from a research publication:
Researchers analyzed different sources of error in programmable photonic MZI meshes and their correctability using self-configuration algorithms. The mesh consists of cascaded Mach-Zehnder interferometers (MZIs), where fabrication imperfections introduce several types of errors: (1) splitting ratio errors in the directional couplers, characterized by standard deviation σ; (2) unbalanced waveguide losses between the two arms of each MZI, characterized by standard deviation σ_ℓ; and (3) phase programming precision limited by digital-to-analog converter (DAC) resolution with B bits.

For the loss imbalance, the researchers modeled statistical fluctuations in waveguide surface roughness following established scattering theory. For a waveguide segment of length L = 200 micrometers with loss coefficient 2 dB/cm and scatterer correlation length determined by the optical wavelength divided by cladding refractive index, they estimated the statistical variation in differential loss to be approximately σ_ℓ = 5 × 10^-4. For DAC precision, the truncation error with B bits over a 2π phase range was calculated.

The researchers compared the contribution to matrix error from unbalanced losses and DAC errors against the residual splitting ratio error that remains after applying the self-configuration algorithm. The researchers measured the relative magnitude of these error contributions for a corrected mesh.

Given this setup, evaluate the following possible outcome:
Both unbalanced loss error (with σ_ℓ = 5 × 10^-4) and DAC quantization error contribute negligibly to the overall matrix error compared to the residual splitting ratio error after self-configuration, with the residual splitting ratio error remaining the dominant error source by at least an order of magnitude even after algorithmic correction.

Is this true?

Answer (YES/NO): YES